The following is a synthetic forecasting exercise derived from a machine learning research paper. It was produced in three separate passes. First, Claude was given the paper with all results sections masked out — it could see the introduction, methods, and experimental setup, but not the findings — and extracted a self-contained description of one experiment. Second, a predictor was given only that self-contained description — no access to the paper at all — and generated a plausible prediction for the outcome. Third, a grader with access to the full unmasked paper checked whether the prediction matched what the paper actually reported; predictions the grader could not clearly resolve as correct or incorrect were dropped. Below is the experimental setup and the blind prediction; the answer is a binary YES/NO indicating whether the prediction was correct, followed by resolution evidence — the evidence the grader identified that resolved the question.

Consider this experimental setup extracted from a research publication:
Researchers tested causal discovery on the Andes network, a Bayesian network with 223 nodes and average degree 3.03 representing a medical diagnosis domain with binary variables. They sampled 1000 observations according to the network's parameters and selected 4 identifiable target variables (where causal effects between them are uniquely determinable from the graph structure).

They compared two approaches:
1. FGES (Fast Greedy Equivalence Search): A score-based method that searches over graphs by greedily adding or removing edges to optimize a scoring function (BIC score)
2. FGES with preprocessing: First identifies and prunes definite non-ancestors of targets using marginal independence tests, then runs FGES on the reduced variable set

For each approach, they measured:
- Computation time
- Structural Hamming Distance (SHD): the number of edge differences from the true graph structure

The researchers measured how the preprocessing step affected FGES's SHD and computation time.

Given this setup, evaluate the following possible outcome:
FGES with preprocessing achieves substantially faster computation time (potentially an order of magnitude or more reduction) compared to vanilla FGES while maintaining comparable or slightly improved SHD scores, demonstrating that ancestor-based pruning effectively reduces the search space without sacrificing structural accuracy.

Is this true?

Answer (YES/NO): NO